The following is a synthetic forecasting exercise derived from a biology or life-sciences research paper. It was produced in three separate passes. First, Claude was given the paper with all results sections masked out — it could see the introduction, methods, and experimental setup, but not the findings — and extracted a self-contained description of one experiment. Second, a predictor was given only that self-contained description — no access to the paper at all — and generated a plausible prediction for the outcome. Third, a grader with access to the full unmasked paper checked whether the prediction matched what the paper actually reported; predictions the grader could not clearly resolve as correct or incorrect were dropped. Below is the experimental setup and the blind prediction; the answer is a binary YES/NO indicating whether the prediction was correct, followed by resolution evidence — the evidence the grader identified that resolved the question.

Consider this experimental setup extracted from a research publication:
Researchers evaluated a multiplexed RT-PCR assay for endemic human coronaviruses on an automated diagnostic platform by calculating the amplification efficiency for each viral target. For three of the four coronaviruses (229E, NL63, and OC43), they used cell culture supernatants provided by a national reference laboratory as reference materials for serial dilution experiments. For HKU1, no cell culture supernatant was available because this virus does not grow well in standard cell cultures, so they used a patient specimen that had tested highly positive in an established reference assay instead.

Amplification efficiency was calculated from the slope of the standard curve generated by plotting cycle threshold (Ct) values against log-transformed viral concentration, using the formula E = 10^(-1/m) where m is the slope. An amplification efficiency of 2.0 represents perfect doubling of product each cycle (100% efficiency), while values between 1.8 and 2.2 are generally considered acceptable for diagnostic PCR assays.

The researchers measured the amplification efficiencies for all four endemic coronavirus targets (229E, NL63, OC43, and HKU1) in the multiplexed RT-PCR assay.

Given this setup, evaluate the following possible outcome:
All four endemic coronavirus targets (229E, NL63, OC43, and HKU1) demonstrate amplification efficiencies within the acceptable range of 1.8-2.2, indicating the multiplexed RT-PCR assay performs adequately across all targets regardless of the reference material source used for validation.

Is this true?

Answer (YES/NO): YES